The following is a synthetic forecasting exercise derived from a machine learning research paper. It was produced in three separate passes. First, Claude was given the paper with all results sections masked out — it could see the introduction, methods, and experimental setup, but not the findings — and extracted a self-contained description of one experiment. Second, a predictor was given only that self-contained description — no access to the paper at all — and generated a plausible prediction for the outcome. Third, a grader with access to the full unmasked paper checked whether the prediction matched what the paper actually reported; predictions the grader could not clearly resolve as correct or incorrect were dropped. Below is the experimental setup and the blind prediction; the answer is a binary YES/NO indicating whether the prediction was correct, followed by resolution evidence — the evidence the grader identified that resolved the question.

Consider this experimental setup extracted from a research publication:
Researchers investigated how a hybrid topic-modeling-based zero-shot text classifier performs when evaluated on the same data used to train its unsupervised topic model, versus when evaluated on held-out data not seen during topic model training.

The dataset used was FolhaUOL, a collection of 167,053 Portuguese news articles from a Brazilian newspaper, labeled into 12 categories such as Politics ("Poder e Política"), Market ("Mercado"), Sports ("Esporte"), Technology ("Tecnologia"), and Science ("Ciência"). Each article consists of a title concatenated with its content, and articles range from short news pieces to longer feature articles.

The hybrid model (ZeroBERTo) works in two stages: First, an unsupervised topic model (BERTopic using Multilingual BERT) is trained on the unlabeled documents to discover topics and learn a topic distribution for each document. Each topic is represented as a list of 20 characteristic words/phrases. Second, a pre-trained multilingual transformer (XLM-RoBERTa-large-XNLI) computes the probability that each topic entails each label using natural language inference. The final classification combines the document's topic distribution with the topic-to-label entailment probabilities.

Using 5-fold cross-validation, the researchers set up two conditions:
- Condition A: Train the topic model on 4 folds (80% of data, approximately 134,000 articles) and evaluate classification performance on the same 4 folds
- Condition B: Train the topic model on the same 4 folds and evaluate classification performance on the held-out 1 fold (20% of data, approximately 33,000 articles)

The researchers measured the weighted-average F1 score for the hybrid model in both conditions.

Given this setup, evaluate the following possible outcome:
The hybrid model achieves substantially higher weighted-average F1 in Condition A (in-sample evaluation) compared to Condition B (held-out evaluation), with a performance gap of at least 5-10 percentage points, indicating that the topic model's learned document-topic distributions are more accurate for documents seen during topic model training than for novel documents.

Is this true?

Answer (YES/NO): YES